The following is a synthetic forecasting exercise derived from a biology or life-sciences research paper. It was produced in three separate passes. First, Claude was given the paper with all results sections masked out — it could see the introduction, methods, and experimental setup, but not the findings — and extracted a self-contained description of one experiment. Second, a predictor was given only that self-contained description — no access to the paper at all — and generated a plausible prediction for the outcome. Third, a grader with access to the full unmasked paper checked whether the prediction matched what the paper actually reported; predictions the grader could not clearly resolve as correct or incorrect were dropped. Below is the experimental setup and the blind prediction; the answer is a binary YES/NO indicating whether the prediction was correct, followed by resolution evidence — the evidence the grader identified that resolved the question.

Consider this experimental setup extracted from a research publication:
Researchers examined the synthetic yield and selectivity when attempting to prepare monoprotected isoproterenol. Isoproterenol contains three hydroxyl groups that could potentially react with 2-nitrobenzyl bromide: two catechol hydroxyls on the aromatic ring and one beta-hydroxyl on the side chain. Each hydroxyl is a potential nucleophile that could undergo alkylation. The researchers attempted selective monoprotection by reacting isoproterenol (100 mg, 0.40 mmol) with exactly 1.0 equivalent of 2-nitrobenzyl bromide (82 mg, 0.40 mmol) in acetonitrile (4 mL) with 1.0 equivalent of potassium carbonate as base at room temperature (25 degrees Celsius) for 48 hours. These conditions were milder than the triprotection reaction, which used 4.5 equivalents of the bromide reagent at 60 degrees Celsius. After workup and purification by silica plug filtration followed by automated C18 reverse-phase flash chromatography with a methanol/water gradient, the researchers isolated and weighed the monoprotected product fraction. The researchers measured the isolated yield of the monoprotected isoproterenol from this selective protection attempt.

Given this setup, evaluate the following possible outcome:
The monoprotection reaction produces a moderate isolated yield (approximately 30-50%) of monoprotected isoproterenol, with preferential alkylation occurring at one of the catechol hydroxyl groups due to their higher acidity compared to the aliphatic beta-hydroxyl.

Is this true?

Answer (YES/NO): NO